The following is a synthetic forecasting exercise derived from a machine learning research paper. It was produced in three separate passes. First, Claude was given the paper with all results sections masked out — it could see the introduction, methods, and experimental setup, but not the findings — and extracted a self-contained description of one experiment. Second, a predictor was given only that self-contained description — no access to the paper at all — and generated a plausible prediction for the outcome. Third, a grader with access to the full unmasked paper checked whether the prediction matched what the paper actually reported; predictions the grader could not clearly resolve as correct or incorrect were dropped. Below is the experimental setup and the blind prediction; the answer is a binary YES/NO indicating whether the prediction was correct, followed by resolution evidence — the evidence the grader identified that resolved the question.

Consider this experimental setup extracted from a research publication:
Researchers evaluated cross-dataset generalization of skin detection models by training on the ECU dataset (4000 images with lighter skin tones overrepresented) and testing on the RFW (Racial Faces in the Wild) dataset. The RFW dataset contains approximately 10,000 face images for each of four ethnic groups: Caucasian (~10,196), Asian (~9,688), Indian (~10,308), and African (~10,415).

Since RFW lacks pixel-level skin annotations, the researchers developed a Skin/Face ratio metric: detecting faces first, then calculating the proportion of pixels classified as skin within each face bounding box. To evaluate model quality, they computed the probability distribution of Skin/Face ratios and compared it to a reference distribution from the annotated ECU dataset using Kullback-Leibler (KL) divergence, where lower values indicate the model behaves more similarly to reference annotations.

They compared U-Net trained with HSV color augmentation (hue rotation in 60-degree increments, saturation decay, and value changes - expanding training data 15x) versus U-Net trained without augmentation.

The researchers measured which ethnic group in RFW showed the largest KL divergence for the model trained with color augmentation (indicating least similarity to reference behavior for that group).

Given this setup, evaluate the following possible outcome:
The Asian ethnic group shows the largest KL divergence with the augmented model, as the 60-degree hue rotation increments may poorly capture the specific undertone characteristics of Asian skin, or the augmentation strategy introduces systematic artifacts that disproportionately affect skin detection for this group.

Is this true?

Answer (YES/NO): NO